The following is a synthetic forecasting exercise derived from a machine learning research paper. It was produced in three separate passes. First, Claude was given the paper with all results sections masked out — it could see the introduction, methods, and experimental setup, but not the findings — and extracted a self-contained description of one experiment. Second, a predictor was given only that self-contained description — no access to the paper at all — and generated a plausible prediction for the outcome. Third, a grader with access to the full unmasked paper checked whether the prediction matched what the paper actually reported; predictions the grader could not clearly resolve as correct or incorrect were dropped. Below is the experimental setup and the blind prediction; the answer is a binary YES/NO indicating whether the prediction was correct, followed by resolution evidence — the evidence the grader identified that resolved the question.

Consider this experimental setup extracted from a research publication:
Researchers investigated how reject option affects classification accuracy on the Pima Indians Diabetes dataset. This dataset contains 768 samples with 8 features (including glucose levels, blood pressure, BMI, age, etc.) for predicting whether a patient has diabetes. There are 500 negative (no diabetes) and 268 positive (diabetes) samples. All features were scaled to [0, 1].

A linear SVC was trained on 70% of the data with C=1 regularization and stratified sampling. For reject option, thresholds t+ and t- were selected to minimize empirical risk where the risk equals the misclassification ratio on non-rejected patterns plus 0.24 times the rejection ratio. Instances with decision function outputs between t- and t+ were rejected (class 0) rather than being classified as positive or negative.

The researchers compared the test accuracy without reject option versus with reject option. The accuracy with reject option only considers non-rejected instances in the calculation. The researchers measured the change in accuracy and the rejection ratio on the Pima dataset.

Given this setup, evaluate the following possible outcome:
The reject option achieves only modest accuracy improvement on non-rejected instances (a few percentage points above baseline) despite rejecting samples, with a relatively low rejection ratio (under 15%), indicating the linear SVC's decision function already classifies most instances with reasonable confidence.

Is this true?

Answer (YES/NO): NO